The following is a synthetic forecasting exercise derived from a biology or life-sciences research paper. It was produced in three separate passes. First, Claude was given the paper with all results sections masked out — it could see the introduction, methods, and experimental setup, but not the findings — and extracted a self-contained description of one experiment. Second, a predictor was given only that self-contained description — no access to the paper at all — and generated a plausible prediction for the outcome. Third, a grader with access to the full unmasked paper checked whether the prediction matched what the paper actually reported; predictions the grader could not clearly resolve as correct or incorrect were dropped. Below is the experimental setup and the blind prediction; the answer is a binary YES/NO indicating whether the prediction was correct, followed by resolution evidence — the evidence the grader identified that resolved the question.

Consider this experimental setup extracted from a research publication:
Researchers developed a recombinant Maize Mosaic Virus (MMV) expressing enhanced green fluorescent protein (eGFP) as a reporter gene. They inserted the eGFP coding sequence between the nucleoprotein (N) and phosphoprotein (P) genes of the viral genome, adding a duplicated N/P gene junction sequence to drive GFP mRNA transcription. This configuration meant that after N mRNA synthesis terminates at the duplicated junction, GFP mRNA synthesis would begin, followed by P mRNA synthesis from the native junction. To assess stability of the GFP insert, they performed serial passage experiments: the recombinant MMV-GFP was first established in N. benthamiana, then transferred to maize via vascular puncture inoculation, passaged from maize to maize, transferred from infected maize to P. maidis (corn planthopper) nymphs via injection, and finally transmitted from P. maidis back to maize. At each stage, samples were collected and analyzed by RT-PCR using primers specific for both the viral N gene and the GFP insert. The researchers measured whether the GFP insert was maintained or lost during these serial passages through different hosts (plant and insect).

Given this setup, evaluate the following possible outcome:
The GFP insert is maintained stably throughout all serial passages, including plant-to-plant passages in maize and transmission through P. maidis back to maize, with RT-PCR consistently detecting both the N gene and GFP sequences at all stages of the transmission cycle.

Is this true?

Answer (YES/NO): YES